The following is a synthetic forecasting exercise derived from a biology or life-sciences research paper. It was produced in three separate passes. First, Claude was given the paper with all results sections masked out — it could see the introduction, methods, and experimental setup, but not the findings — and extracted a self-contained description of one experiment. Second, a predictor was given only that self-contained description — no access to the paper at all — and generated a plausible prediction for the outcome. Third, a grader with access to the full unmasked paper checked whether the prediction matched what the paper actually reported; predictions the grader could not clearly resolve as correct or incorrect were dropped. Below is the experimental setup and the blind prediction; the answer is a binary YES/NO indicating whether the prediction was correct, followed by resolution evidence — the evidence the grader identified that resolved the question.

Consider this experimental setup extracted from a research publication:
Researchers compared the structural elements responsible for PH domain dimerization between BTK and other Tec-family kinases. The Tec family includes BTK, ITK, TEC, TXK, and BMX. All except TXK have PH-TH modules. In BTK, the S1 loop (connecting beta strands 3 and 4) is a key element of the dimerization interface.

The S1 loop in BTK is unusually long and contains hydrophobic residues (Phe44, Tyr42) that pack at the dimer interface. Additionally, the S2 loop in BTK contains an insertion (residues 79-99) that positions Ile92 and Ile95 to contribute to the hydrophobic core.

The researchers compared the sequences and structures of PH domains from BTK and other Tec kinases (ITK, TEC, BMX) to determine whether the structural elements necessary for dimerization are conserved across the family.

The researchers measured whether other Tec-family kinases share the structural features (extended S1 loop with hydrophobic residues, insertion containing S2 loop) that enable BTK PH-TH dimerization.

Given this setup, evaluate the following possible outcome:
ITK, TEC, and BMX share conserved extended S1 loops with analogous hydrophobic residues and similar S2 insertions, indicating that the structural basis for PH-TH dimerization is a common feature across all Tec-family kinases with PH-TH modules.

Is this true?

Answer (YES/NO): NO